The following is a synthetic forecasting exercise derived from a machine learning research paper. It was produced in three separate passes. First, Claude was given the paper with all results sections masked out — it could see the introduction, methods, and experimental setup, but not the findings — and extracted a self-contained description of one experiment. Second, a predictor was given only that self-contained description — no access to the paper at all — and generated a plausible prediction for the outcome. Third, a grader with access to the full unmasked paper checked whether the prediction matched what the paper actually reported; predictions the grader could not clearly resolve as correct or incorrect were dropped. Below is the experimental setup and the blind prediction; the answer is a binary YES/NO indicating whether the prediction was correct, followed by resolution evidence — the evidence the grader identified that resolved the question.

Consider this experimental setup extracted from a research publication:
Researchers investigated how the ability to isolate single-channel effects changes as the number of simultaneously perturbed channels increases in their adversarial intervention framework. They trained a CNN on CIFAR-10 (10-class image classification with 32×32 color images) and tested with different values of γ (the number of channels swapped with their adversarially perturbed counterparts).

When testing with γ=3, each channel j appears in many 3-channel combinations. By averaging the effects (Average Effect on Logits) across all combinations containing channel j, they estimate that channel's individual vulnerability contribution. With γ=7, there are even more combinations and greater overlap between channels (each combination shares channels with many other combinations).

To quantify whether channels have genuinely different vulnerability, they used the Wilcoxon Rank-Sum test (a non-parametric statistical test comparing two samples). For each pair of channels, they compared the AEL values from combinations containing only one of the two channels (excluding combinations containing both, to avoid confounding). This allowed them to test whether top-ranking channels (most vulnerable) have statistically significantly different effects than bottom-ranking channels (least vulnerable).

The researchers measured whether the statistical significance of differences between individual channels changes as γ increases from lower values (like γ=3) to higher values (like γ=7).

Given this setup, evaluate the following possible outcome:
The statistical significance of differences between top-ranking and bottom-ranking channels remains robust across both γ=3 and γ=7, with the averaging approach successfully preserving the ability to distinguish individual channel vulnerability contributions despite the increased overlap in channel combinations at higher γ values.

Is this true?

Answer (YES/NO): NO